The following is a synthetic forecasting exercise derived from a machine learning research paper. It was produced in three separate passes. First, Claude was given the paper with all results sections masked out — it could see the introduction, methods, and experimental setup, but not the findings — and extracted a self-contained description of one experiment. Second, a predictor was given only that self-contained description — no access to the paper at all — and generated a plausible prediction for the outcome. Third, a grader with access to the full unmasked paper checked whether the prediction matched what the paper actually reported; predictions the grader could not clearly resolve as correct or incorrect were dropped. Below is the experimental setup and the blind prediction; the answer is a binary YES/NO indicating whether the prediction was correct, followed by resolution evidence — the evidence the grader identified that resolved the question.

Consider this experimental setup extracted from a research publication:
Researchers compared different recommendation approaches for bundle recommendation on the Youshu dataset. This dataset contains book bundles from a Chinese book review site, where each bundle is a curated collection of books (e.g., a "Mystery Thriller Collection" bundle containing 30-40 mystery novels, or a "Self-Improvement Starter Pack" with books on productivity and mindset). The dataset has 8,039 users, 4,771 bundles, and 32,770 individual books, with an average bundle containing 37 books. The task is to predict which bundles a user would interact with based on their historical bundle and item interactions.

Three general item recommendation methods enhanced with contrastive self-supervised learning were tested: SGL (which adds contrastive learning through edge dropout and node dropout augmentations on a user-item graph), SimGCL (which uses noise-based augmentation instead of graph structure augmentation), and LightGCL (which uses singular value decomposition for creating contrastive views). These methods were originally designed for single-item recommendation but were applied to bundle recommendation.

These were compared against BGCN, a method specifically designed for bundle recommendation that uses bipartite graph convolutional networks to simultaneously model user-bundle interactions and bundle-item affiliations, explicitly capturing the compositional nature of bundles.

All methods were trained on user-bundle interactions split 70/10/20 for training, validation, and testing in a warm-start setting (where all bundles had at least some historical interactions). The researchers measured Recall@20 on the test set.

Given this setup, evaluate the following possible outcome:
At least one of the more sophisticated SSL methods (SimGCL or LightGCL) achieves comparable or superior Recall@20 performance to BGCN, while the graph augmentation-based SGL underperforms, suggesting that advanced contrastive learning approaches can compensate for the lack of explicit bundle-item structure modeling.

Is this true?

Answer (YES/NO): NO